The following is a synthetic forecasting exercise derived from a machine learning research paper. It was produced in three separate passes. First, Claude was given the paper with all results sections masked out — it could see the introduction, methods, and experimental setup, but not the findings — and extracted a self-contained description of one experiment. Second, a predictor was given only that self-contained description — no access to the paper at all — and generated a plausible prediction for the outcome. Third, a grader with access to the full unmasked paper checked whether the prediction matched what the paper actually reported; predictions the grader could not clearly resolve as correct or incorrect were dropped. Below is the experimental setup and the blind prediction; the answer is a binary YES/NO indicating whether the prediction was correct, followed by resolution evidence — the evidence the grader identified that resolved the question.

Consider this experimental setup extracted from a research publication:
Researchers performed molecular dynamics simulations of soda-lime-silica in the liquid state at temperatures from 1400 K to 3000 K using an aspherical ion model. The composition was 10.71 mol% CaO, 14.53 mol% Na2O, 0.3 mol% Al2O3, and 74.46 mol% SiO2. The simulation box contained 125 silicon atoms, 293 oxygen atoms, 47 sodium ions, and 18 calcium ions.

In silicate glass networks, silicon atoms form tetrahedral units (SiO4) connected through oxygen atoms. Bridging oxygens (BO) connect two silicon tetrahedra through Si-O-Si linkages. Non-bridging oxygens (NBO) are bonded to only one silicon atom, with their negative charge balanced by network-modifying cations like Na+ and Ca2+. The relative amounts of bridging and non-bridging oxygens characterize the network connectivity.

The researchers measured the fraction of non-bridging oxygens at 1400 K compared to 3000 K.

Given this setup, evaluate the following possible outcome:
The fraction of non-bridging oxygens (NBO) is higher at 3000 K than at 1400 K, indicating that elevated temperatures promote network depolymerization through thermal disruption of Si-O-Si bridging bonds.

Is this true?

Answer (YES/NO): NO